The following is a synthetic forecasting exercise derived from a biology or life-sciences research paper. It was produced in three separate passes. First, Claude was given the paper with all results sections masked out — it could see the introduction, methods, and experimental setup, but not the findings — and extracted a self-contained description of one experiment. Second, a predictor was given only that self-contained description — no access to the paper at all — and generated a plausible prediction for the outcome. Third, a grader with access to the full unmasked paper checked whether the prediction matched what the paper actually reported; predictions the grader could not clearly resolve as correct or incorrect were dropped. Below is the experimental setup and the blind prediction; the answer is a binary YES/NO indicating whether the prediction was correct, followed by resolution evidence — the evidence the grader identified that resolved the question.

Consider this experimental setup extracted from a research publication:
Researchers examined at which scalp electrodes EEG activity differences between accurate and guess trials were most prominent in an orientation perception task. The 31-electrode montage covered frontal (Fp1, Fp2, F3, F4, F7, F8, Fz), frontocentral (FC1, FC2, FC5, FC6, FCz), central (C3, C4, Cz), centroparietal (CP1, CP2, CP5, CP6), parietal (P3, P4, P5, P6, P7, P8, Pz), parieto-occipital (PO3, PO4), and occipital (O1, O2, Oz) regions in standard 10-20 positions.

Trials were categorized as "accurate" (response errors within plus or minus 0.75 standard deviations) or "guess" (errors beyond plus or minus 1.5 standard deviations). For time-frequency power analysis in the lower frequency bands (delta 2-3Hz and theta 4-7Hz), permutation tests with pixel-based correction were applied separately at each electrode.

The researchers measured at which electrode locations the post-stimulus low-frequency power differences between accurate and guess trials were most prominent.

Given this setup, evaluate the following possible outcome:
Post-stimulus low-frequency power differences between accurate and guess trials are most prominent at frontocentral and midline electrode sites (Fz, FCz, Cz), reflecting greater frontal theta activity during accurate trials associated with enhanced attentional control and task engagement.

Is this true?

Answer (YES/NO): NO